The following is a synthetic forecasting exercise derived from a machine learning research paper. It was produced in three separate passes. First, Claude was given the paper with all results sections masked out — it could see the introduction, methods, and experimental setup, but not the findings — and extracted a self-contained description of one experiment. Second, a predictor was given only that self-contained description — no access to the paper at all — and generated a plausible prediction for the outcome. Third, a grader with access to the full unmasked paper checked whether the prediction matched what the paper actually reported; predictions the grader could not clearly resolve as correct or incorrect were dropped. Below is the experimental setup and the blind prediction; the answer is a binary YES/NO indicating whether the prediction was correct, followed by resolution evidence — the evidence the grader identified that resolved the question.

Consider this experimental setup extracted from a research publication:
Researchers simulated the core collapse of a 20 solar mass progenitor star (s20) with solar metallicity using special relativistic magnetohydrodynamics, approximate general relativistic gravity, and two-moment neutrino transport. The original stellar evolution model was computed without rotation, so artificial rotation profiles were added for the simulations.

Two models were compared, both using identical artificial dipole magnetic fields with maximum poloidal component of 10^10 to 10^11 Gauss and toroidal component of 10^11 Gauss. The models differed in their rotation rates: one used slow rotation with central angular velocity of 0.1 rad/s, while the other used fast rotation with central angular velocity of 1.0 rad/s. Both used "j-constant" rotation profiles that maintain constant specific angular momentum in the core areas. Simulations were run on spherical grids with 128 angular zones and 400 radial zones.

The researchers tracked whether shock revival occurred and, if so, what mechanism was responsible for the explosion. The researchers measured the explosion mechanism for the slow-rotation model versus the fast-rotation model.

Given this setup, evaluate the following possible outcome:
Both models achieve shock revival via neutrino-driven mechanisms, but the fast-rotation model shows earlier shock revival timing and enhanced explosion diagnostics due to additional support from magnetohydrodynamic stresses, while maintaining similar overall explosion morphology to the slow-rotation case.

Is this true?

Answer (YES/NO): NO